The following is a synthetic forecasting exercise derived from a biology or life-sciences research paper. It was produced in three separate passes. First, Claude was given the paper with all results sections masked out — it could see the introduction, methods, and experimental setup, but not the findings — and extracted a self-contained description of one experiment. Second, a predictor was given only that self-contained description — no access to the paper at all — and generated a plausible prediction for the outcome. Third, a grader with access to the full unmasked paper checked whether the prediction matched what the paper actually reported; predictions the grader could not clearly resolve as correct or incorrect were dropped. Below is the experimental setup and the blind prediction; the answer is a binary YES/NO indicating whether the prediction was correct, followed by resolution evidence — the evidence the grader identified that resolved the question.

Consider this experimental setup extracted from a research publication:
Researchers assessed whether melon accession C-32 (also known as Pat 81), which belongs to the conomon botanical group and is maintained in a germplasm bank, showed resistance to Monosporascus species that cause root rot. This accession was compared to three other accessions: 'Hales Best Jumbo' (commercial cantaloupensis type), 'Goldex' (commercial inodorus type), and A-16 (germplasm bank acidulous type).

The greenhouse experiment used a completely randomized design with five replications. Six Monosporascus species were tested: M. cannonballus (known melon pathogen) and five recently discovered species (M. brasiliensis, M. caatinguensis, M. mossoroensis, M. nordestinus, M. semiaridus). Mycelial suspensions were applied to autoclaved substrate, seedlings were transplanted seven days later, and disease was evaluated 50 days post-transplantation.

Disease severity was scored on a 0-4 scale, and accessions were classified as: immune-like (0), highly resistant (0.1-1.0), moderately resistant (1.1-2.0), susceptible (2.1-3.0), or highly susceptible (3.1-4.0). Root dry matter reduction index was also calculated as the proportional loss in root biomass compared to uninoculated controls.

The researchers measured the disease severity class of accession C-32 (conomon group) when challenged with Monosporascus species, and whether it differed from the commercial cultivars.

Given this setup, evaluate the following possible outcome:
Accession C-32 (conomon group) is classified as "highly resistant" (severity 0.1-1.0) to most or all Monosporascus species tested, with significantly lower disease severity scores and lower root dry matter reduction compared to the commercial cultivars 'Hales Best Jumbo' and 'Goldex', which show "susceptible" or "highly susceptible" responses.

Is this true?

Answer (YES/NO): NO